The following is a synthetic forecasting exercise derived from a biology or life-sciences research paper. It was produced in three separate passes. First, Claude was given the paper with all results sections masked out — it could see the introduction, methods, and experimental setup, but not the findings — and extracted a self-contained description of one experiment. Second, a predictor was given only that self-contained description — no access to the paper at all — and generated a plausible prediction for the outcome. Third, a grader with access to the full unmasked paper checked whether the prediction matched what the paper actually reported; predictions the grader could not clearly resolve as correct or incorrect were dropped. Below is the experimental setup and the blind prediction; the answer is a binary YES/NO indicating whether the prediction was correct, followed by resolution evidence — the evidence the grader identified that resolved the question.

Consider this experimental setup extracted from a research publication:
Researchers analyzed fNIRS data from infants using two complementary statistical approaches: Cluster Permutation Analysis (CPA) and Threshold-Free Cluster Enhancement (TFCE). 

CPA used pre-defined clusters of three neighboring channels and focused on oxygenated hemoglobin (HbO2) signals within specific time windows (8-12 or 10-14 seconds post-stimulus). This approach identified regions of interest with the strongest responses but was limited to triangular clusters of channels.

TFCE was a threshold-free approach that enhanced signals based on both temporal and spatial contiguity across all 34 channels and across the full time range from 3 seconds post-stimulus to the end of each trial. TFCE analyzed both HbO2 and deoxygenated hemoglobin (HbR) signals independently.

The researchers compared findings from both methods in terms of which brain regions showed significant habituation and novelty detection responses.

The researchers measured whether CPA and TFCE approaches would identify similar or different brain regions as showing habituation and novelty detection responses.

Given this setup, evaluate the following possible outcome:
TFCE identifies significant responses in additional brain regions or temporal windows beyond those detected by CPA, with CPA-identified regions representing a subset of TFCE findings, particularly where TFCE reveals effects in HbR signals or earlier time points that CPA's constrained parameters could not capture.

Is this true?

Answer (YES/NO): YES